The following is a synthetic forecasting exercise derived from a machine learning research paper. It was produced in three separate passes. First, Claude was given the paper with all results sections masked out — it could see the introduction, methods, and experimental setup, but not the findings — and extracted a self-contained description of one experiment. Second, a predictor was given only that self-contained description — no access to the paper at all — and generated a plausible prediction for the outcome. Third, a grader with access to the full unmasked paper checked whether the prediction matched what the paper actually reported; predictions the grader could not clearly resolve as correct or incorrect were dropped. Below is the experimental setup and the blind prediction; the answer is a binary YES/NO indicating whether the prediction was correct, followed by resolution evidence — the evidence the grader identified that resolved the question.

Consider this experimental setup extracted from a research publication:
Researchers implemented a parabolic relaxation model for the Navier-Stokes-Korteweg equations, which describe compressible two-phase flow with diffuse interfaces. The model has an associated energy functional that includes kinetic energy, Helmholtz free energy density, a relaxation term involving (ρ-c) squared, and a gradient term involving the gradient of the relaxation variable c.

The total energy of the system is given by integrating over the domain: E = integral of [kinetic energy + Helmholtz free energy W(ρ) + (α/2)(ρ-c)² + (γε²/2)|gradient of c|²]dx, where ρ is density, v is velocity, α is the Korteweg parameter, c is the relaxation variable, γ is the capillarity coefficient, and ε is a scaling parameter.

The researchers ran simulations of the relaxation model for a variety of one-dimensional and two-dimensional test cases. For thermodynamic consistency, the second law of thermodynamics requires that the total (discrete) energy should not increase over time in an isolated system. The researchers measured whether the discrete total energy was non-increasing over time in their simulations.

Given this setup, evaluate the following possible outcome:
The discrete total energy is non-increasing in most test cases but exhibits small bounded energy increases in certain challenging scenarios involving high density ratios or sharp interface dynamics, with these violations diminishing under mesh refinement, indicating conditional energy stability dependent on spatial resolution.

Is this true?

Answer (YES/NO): NO